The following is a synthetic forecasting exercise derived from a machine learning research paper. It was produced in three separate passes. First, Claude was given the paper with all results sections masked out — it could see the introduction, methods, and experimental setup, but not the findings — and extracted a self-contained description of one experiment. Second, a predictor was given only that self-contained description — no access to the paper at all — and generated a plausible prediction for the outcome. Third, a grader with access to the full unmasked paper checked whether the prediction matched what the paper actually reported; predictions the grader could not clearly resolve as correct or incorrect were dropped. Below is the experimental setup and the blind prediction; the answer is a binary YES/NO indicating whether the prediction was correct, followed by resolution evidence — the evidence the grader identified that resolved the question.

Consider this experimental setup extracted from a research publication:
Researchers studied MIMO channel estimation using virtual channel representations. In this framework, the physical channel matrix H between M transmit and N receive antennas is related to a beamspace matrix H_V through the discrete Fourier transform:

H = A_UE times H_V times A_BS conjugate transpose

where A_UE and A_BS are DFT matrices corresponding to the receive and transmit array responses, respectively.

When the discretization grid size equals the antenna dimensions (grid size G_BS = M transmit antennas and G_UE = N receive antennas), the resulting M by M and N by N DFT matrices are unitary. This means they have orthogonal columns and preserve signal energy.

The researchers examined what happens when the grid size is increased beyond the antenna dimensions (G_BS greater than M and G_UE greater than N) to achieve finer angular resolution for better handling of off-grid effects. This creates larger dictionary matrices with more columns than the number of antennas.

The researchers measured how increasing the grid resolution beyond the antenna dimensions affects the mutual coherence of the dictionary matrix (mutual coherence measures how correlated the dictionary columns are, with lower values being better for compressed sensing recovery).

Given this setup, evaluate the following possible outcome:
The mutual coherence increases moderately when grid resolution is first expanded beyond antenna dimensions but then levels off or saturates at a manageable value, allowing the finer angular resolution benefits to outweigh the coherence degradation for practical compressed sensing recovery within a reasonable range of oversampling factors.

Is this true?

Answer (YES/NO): NO